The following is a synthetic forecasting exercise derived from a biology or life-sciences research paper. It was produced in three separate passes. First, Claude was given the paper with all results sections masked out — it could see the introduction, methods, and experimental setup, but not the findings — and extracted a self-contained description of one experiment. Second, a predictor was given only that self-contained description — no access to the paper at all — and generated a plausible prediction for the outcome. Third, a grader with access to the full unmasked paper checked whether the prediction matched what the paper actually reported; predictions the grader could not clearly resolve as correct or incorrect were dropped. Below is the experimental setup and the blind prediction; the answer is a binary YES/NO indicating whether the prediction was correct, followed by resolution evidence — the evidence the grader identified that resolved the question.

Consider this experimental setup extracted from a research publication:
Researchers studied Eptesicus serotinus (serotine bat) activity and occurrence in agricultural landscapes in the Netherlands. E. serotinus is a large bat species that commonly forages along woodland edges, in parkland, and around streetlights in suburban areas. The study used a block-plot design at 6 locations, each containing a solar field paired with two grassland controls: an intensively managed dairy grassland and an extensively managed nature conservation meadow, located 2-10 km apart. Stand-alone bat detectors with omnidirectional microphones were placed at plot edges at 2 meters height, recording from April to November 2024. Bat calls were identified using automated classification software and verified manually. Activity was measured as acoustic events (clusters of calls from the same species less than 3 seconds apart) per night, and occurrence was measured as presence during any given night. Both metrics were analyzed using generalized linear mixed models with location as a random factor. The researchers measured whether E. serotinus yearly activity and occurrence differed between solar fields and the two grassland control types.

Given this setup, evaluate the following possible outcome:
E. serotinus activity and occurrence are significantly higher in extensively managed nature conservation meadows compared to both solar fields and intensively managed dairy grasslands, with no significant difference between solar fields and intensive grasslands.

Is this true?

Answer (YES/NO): NO